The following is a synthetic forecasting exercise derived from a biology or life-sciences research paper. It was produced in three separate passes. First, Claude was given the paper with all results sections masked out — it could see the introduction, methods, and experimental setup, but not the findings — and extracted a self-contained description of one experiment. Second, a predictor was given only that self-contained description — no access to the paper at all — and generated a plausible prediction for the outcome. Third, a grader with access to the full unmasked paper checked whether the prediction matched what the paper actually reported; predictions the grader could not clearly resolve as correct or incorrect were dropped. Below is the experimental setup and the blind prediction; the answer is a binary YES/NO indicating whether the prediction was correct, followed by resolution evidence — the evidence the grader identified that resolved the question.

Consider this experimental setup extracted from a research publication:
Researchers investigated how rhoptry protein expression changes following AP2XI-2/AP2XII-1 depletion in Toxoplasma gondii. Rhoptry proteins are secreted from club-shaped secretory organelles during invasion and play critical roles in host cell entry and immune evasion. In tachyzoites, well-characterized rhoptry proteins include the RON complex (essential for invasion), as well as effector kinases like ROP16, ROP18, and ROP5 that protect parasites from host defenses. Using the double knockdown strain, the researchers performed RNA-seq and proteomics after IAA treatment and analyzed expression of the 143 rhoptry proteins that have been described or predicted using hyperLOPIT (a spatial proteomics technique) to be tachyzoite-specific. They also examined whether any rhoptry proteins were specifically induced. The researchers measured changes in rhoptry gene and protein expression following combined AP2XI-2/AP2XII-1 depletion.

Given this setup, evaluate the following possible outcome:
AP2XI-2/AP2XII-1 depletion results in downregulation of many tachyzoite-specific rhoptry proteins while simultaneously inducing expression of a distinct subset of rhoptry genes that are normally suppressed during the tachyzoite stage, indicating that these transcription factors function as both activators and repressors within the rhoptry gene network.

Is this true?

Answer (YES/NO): NO